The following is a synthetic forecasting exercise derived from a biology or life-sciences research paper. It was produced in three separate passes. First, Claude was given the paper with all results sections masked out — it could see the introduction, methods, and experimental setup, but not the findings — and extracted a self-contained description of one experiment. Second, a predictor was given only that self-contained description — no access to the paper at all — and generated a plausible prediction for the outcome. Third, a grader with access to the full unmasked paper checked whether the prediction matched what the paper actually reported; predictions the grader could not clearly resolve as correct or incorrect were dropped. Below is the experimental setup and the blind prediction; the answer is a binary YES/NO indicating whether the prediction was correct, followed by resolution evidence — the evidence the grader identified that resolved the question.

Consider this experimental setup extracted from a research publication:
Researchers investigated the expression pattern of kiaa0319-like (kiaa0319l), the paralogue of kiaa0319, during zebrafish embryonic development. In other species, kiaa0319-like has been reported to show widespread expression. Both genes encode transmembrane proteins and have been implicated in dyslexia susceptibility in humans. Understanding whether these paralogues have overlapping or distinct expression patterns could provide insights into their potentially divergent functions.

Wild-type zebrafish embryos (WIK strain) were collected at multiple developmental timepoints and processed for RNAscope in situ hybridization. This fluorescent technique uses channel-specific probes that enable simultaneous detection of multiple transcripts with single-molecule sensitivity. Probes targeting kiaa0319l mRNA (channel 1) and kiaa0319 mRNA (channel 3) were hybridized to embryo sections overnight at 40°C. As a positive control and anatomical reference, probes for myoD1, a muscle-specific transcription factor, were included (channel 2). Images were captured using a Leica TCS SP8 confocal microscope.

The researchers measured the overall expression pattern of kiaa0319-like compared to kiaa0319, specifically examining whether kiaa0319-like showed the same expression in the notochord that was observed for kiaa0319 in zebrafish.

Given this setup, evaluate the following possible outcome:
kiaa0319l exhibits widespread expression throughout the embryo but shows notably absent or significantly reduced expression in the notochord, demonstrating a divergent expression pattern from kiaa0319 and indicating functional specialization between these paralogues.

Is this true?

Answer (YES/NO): YES